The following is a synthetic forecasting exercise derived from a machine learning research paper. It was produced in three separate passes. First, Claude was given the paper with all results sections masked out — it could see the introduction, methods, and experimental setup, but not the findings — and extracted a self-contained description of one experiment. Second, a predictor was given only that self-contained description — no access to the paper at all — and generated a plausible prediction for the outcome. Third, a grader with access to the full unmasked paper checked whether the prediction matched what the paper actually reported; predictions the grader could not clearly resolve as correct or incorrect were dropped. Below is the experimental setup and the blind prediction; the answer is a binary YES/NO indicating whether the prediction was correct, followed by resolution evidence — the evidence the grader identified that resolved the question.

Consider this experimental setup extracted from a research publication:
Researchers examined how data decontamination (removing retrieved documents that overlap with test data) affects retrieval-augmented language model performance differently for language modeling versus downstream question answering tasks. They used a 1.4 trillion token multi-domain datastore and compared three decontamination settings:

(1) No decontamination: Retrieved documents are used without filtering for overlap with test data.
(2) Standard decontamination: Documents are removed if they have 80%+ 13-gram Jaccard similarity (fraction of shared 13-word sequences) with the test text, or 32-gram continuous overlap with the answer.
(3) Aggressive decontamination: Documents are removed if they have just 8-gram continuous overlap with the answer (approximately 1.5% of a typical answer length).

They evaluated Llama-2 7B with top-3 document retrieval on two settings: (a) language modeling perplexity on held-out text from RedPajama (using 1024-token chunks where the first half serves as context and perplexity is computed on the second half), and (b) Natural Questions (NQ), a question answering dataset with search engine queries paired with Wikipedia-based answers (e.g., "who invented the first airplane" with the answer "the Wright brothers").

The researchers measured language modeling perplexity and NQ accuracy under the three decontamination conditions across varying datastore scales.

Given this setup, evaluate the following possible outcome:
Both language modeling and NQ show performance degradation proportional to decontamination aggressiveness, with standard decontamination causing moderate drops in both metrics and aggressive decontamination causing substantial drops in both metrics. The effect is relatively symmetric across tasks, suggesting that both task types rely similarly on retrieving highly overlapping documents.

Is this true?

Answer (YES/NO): NO